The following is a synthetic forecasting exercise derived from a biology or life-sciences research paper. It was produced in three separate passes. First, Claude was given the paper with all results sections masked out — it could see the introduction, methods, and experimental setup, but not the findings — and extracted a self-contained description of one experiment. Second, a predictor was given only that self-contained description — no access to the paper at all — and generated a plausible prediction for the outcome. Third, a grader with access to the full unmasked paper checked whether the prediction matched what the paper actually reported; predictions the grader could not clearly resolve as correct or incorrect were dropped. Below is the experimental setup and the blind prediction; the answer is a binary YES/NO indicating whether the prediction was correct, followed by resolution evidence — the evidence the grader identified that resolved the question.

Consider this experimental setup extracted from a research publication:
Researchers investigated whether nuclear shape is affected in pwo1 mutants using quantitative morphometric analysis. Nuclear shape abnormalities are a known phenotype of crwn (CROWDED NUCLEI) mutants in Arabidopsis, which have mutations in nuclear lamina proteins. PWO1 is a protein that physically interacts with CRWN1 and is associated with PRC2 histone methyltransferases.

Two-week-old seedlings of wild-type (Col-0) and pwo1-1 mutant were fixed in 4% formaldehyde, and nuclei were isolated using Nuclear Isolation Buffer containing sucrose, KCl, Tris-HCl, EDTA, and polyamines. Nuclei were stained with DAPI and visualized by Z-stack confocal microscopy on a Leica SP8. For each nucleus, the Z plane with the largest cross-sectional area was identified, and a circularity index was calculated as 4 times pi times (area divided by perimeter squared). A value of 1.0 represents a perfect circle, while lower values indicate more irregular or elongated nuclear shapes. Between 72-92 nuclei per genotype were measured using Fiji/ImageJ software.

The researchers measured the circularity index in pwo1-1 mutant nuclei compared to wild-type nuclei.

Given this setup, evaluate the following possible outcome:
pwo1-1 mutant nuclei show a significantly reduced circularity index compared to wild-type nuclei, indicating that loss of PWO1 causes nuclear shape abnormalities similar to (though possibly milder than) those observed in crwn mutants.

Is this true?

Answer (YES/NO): NO